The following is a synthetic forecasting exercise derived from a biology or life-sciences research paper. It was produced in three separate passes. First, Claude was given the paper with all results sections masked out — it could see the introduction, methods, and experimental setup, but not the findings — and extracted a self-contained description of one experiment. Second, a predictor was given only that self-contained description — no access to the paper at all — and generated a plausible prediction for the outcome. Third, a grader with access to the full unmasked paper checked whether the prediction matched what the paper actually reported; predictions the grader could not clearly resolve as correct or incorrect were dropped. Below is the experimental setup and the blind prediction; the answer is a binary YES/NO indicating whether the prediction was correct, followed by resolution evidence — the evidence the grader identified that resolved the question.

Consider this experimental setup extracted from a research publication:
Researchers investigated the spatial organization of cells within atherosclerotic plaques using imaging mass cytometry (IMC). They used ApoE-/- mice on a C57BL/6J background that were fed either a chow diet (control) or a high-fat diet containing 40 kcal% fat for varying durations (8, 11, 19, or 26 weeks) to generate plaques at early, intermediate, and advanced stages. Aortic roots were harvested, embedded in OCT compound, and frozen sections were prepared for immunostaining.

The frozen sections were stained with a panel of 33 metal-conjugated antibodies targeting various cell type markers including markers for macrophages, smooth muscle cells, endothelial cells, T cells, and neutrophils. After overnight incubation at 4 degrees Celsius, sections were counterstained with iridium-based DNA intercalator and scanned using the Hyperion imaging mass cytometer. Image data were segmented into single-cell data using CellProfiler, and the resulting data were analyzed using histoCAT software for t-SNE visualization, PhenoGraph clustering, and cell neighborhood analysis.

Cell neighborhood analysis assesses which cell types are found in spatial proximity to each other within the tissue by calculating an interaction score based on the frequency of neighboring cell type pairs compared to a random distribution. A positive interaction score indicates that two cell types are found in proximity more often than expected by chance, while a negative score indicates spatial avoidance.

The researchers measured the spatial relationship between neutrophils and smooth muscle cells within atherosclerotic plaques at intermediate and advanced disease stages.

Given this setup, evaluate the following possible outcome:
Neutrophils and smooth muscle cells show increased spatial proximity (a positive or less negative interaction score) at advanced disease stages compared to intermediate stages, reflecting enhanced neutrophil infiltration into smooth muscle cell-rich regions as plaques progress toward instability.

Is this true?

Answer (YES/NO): NO